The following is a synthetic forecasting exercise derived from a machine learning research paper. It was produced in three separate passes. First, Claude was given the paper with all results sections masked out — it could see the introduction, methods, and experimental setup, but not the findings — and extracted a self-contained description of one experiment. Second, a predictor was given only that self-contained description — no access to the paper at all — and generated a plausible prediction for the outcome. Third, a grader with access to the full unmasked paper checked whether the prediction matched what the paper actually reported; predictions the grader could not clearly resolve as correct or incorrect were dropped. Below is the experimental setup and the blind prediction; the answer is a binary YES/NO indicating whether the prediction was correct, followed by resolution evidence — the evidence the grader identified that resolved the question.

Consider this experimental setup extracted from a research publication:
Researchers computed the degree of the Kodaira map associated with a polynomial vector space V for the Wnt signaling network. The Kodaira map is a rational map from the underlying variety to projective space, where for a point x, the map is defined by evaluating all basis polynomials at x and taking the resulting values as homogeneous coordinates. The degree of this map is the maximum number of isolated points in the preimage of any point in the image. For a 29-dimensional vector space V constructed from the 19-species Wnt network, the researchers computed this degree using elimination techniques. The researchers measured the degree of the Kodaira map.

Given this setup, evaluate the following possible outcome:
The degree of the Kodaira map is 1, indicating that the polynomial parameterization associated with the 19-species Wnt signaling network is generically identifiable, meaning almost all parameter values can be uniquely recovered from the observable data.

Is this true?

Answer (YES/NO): YES